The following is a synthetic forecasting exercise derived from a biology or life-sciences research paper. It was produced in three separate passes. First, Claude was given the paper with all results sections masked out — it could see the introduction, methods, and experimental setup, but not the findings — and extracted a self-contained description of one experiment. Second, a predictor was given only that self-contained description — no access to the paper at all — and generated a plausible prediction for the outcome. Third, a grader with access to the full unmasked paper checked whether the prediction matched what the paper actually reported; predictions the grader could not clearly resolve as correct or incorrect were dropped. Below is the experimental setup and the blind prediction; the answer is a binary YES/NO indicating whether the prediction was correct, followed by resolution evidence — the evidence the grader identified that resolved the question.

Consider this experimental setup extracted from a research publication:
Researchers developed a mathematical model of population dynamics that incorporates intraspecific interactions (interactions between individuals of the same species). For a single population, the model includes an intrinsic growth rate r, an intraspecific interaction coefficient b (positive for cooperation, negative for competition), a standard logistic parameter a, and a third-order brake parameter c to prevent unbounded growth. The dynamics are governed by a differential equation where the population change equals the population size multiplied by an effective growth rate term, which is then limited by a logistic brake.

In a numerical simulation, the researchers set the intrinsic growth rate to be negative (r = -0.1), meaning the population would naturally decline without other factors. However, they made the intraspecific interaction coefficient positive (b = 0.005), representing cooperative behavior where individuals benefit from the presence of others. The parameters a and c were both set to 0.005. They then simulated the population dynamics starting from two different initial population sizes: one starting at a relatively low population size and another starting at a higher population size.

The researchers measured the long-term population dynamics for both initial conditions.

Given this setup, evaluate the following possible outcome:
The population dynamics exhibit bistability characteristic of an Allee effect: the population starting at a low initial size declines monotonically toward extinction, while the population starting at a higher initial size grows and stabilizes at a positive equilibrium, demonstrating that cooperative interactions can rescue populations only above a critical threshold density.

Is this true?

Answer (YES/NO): YES